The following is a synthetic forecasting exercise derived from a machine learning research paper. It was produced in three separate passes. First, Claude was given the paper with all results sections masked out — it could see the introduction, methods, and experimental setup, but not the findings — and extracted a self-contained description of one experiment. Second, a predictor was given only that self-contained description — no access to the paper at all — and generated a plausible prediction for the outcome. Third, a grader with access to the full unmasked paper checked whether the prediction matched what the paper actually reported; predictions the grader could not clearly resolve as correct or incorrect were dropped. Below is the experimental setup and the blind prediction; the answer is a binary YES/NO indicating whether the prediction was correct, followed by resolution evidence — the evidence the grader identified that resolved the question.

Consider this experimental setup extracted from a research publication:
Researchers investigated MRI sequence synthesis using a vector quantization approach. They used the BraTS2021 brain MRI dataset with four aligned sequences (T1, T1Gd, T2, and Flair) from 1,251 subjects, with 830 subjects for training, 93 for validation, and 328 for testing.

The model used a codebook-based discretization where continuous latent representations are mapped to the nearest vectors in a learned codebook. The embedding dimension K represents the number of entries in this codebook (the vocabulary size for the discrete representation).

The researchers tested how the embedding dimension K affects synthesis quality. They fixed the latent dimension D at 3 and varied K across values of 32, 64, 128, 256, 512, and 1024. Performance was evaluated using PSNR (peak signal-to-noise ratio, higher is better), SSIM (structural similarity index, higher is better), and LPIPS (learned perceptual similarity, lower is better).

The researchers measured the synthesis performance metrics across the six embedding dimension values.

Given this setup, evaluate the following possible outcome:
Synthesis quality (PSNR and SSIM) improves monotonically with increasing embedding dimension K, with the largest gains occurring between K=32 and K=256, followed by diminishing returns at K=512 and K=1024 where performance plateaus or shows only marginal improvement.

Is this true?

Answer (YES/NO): YES